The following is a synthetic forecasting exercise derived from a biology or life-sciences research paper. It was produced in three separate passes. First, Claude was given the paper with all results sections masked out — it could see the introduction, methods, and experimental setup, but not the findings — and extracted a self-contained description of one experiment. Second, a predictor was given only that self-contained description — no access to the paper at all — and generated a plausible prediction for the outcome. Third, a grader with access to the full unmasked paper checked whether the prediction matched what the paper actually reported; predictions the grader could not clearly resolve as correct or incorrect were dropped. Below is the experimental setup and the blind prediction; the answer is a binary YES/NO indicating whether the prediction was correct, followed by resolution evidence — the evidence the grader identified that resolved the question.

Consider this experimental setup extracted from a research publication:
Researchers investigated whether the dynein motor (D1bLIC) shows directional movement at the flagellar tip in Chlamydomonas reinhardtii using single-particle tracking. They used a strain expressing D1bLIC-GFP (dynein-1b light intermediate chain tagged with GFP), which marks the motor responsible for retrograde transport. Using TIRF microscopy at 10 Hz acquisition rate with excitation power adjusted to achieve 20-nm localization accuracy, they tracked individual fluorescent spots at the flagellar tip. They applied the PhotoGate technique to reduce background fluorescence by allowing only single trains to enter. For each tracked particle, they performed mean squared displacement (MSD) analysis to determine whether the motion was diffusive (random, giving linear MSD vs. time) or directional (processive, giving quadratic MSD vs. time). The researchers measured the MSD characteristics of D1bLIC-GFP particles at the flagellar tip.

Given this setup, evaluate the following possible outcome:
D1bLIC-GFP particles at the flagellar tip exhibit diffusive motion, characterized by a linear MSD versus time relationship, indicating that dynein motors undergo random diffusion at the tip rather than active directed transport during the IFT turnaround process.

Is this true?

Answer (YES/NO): NO